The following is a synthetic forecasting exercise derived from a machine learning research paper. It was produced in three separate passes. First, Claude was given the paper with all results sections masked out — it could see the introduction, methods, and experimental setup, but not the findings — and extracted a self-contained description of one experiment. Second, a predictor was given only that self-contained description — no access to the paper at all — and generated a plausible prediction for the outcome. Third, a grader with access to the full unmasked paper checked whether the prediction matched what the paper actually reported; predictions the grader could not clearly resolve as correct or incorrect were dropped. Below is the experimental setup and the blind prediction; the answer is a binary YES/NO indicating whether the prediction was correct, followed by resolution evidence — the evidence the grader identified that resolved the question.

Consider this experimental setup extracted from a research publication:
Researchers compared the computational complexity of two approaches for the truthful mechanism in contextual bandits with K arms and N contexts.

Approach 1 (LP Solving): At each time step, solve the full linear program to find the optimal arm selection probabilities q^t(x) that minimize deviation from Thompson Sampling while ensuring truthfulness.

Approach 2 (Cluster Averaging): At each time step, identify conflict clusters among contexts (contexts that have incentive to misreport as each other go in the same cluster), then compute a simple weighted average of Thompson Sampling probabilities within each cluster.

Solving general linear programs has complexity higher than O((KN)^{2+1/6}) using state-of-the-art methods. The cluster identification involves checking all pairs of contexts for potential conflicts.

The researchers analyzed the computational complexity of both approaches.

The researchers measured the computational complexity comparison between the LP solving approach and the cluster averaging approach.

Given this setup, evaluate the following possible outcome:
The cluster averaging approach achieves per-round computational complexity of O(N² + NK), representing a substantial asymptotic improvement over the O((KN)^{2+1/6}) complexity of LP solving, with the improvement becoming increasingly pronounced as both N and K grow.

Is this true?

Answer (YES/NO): NO